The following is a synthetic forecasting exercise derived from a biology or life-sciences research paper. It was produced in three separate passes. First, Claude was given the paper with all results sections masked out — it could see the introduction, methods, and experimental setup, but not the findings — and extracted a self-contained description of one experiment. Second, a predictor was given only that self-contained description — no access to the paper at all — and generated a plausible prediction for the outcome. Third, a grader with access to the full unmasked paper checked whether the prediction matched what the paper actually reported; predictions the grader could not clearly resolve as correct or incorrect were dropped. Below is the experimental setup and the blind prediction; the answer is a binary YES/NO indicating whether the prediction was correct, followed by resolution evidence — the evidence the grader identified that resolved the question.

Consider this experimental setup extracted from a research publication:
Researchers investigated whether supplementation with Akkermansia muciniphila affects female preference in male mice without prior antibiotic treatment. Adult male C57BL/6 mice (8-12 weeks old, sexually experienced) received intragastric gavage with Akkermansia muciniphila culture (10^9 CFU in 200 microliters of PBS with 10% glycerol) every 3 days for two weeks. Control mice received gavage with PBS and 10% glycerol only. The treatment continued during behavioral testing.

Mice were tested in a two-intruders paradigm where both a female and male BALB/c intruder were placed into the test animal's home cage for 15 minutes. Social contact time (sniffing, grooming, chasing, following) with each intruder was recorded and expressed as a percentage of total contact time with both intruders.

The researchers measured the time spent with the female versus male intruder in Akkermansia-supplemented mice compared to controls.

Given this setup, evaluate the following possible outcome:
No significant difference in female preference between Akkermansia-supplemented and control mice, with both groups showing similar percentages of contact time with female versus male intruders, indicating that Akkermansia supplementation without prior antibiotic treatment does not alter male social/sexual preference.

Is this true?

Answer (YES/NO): NO